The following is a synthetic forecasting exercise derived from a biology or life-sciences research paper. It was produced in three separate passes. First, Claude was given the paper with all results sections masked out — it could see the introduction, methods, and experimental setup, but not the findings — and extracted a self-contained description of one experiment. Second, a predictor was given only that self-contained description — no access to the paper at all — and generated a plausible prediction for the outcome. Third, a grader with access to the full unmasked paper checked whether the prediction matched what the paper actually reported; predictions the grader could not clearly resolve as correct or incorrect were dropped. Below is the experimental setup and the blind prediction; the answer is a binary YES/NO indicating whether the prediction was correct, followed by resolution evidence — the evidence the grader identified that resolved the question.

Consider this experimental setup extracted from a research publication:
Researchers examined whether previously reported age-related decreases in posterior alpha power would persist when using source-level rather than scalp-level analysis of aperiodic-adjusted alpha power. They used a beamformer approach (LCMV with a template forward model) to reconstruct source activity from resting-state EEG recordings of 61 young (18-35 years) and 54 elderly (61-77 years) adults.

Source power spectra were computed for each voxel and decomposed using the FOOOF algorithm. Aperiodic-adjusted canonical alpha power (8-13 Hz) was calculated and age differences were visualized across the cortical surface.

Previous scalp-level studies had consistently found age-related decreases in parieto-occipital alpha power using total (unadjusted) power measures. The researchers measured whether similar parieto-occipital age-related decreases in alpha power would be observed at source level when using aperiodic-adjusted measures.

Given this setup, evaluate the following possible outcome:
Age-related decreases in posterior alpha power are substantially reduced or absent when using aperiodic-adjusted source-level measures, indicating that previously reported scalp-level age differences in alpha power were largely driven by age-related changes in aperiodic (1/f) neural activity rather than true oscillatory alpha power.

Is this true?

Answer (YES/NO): YES